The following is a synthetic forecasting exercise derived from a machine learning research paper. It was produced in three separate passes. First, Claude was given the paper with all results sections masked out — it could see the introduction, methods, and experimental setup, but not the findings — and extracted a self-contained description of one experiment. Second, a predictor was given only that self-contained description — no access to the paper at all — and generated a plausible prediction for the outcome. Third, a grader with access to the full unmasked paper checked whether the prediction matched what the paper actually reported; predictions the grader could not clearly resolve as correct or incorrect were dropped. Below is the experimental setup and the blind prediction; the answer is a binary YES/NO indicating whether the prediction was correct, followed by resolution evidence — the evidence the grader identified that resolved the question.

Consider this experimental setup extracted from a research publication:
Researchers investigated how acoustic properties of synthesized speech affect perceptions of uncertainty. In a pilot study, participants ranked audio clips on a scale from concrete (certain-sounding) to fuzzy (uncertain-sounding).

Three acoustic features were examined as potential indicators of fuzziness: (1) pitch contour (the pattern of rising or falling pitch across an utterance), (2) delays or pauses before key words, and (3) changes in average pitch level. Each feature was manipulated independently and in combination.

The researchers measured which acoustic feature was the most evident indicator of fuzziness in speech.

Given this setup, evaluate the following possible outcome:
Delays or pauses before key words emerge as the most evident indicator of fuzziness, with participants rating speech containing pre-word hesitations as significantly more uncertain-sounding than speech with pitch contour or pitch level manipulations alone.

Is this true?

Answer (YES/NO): NO